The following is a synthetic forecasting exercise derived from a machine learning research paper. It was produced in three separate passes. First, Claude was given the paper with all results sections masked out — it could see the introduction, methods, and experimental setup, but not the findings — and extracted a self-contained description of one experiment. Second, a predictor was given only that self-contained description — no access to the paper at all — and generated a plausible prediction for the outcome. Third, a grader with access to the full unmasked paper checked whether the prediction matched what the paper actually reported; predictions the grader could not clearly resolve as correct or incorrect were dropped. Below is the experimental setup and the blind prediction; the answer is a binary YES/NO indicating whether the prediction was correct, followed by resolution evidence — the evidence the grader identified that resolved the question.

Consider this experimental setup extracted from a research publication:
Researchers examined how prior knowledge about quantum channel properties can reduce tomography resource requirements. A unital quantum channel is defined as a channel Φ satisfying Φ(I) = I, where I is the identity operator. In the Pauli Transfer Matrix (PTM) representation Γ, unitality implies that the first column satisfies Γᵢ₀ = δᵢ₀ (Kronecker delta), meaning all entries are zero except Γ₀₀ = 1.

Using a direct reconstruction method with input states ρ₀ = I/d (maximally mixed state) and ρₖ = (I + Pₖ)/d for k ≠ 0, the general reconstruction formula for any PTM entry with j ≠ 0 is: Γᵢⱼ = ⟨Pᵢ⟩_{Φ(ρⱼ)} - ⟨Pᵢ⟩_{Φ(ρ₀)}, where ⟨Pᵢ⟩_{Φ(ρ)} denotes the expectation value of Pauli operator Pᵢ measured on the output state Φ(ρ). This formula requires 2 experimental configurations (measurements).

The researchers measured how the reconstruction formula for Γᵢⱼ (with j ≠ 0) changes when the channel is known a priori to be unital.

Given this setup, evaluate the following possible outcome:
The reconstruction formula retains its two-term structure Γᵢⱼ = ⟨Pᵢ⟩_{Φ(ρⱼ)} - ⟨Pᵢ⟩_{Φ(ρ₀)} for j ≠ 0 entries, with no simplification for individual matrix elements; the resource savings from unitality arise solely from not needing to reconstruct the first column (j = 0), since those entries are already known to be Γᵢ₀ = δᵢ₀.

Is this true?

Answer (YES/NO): NO